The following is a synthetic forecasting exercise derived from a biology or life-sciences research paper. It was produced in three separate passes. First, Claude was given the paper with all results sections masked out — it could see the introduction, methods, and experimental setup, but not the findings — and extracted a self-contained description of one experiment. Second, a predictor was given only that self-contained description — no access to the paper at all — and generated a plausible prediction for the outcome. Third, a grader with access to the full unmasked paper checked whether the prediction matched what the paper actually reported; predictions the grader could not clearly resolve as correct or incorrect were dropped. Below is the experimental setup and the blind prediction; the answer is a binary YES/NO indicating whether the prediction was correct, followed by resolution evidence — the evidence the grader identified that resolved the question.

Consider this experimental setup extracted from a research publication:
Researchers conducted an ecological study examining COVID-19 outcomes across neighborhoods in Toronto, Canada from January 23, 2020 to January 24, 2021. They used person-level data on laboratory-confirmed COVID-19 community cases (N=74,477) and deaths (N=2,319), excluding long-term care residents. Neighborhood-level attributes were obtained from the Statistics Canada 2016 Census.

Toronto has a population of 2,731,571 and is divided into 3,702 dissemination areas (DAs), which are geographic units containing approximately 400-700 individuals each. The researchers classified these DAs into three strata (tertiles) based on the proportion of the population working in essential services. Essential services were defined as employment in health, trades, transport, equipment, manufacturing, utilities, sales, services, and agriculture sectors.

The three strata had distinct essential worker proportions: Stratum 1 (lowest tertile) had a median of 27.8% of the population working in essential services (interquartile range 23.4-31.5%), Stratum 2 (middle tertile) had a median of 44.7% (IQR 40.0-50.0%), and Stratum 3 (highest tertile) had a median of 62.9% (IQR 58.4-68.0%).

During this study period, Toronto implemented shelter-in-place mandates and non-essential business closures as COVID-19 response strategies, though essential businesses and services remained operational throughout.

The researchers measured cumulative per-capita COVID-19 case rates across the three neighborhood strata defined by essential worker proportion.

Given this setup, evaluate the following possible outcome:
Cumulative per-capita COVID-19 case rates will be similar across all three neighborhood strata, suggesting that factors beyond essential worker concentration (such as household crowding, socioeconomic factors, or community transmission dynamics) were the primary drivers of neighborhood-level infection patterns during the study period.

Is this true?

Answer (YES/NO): NO